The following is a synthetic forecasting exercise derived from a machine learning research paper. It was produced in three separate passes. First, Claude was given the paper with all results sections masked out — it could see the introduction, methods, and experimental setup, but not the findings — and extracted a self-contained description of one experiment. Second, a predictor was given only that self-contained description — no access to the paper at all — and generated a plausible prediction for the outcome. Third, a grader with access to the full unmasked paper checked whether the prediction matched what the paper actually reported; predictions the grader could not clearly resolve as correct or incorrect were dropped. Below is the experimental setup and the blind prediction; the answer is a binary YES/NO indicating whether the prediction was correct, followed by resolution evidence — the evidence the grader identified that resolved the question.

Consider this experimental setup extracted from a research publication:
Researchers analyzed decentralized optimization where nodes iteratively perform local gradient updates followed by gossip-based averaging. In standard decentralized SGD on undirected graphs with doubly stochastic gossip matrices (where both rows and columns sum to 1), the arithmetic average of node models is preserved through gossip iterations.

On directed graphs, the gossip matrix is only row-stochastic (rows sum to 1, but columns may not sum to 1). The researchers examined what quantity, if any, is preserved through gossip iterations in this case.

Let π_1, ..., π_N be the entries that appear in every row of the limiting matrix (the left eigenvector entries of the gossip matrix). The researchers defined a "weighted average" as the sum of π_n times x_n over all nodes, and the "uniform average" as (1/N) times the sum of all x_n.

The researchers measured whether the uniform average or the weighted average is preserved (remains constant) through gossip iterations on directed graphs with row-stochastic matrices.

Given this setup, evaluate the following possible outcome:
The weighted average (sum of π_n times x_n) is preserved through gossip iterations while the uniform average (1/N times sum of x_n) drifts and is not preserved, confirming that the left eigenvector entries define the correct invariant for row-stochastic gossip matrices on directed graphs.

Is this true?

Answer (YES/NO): YES